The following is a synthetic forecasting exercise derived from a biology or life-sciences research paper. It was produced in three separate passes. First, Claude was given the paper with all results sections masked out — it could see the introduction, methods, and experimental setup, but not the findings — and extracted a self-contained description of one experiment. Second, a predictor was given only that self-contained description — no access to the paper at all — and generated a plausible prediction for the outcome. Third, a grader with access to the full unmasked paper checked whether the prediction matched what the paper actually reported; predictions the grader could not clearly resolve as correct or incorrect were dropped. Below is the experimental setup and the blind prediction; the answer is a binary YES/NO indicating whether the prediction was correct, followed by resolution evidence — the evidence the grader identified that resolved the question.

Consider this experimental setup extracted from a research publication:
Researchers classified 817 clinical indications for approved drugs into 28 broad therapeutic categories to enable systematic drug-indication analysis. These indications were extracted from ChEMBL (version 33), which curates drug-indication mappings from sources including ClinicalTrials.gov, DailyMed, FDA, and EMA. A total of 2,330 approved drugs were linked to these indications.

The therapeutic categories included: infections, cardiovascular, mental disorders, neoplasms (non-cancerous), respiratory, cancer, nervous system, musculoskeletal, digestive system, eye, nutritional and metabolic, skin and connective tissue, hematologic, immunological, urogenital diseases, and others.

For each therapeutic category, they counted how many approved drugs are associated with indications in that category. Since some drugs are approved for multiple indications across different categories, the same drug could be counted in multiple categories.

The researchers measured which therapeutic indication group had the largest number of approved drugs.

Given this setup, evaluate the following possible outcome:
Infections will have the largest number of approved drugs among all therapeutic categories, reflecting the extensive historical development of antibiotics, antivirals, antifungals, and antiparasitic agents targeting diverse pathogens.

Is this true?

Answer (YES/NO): YES